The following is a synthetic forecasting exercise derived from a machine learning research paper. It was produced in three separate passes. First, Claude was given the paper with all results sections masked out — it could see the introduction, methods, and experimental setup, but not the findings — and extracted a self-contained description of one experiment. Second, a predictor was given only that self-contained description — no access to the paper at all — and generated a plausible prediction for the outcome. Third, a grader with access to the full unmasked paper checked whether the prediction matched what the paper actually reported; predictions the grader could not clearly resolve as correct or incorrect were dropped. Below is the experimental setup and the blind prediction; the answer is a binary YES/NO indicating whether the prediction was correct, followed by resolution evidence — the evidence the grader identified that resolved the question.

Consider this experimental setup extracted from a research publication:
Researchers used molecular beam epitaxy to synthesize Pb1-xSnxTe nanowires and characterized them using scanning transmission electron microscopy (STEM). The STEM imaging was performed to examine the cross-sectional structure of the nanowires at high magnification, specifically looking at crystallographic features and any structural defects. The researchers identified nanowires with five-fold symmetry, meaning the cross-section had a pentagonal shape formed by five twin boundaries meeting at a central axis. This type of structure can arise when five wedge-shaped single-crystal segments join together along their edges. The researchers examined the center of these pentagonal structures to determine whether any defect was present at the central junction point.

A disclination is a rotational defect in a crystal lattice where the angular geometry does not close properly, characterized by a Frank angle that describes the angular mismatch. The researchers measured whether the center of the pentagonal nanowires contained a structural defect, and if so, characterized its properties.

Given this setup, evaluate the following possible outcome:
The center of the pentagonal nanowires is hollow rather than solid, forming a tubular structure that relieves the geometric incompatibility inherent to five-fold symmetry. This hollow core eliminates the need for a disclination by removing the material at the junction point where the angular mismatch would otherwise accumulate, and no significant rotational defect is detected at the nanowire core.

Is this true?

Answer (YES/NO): NO